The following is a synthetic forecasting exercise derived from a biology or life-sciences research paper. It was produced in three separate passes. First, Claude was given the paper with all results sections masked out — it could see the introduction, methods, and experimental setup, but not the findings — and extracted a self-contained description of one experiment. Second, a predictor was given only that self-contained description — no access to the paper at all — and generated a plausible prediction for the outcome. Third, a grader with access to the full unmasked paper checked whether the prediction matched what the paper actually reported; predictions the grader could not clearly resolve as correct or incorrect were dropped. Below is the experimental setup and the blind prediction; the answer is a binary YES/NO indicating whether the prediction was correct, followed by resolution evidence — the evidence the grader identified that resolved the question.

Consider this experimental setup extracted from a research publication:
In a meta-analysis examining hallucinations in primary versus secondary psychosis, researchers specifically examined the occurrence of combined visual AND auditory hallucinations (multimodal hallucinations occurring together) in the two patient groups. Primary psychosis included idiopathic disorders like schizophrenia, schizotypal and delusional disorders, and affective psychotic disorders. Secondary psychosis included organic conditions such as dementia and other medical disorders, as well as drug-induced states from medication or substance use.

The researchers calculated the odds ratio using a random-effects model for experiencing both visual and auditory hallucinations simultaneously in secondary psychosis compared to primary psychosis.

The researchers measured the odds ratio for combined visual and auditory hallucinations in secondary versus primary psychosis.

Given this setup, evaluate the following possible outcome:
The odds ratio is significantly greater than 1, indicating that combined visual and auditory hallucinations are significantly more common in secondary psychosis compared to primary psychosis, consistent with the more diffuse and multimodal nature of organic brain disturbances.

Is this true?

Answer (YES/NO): NO